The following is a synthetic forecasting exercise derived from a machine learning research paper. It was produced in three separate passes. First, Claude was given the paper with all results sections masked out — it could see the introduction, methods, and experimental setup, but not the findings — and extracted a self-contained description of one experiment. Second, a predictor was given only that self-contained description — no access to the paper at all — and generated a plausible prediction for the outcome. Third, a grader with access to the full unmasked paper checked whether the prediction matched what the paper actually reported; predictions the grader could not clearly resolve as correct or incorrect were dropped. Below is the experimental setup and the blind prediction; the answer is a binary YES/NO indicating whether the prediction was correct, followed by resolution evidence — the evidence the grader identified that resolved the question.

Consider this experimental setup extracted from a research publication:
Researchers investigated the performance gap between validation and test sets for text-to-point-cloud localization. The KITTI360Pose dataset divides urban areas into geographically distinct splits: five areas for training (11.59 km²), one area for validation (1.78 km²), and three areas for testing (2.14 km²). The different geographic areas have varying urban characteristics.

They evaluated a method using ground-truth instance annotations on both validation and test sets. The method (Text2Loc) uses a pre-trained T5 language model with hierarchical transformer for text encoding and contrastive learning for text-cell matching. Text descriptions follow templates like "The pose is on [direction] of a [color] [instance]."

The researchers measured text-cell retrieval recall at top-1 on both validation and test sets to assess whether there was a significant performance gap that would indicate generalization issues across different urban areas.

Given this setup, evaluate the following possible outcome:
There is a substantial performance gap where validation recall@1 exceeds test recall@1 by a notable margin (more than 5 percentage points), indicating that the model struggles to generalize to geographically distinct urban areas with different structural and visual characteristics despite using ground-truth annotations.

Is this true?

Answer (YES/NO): NO